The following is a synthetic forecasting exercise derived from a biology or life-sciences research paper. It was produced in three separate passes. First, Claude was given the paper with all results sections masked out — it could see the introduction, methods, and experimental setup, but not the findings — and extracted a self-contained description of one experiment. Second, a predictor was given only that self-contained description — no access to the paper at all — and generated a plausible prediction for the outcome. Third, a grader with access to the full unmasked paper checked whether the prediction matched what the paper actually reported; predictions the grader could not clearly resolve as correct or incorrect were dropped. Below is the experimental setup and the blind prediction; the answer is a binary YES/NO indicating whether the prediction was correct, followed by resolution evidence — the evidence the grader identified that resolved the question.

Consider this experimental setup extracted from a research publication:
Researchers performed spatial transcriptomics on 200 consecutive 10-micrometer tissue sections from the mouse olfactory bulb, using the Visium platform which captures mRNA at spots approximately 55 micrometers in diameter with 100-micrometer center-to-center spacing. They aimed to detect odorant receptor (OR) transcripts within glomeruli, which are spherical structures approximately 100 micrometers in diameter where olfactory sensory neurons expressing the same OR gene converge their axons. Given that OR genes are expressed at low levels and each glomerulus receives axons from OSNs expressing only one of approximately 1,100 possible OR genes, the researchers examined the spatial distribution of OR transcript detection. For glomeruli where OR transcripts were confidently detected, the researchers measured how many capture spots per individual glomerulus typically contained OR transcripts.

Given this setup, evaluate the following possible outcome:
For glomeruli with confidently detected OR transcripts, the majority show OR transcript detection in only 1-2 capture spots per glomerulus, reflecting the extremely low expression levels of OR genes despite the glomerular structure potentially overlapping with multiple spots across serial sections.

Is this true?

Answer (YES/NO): NO